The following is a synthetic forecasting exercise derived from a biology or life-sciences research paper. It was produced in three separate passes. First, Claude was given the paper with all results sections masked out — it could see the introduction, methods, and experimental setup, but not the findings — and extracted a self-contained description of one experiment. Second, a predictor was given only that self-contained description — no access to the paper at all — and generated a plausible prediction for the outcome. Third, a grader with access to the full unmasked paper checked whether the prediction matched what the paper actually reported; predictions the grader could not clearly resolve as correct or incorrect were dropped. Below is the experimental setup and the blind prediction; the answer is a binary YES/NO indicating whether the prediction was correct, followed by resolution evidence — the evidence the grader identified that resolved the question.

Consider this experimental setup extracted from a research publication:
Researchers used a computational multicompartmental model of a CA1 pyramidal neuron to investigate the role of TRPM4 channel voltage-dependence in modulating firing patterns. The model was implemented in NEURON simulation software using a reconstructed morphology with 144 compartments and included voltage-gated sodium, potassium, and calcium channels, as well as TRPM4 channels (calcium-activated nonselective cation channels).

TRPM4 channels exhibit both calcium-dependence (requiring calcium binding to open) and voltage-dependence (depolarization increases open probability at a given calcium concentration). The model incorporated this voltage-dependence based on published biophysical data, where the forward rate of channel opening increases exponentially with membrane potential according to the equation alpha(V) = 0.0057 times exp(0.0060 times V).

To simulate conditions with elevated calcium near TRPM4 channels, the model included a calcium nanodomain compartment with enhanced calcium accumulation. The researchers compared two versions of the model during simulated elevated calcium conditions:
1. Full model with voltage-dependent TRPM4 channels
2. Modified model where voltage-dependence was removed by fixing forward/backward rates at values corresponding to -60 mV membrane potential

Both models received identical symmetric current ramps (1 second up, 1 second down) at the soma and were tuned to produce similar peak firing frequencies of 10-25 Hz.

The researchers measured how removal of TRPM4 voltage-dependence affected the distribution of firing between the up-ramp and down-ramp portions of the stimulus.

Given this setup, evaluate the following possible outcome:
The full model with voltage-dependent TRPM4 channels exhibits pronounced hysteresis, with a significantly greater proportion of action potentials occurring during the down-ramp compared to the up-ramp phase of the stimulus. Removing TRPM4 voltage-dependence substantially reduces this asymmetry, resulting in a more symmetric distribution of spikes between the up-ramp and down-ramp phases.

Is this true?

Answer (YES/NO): NO